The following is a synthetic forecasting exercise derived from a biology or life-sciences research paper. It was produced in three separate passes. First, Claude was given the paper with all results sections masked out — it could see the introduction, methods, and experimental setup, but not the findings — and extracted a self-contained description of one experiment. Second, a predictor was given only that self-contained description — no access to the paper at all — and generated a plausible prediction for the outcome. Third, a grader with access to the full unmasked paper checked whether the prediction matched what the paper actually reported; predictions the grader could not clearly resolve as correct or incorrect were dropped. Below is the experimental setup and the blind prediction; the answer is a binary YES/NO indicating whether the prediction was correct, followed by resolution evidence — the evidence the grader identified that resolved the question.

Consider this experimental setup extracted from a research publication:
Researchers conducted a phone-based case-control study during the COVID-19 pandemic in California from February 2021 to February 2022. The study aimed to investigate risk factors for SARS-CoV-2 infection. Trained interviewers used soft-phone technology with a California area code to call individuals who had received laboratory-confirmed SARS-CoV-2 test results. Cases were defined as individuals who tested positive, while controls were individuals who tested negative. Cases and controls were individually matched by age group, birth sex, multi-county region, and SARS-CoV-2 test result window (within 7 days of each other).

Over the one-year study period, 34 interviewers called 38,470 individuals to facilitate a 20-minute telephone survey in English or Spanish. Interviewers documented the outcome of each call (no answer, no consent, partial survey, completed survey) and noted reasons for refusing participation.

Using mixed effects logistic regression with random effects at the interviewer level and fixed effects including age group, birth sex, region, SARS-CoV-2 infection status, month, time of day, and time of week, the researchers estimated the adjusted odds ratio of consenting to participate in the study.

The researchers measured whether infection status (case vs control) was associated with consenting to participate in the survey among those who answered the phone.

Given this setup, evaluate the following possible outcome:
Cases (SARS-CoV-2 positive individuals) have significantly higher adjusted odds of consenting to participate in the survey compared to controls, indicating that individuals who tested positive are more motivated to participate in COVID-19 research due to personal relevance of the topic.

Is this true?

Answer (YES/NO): YES